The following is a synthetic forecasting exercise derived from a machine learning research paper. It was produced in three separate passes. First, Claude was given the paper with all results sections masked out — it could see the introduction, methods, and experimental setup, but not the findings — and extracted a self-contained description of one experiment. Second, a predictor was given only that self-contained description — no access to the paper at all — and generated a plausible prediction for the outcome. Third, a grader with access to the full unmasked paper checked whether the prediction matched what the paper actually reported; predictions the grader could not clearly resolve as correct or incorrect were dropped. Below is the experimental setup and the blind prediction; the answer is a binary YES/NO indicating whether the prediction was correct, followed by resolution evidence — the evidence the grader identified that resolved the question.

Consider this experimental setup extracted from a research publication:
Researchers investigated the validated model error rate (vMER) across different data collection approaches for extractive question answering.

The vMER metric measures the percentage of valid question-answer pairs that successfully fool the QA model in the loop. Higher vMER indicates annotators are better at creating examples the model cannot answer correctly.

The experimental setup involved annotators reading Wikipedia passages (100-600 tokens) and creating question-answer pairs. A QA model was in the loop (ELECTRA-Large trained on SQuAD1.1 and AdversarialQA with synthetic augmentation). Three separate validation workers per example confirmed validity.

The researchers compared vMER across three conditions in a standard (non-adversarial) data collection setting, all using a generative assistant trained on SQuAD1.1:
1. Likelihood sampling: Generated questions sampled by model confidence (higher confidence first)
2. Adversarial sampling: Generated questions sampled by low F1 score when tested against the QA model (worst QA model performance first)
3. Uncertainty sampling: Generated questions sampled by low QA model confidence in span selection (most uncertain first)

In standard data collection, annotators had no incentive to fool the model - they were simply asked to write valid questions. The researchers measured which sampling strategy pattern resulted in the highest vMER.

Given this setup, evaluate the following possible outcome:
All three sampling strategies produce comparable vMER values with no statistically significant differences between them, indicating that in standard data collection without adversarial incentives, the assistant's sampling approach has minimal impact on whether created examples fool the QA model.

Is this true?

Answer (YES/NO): NO